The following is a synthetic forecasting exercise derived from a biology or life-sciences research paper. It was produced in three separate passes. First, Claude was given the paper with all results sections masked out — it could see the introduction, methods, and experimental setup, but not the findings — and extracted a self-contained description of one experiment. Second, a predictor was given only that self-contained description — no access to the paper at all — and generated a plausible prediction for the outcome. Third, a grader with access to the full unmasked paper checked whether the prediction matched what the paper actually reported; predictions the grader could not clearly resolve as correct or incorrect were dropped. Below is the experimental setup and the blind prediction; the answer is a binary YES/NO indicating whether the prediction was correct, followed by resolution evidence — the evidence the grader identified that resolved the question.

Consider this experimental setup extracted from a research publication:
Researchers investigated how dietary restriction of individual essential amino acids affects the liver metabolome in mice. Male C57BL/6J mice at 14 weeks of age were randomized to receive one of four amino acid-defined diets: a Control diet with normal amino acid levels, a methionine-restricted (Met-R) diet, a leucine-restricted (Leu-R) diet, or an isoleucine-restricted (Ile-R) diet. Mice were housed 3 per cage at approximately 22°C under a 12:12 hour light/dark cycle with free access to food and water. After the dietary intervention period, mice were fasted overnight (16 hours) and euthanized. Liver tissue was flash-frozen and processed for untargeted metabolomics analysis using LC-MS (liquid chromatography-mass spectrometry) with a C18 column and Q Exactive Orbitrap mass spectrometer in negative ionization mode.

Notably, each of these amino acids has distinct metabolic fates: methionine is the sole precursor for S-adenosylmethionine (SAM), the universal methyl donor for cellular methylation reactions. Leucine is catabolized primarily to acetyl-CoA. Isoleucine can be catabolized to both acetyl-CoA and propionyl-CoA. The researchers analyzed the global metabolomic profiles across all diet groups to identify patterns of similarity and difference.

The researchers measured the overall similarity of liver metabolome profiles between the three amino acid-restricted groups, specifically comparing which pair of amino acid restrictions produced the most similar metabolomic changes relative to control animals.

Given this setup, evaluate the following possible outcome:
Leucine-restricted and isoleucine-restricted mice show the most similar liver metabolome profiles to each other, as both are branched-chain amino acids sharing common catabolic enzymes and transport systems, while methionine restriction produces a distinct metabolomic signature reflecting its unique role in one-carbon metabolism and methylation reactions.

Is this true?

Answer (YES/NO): NO